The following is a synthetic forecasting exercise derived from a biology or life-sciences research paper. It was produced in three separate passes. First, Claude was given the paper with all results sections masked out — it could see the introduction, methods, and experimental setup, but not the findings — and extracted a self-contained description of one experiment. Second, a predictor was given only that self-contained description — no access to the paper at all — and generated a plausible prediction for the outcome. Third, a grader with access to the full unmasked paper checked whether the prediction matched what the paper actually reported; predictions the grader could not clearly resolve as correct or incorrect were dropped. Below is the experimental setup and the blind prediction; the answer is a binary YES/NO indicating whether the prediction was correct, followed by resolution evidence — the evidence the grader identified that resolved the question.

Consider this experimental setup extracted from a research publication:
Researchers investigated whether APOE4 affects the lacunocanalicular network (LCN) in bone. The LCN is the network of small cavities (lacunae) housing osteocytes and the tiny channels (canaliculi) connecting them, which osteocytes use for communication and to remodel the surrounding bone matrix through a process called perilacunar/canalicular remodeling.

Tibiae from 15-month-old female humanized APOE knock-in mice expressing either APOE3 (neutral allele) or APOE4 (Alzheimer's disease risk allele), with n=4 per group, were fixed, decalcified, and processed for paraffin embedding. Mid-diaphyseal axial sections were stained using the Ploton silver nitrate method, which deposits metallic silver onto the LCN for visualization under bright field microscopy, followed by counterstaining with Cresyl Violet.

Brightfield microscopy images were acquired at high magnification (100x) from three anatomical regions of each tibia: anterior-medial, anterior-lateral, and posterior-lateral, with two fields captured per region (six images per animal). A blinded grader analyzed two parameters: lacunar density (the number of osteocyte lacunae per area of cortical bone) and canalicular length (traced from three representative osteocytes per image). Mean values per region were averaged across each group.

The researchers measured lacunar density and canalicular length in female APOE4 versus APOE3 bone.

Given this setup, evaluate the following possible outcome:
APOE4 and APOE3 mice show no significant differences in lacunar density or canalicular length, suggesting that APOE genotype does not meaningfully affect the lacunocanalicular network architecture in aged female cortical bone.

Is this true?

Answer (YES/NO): NO